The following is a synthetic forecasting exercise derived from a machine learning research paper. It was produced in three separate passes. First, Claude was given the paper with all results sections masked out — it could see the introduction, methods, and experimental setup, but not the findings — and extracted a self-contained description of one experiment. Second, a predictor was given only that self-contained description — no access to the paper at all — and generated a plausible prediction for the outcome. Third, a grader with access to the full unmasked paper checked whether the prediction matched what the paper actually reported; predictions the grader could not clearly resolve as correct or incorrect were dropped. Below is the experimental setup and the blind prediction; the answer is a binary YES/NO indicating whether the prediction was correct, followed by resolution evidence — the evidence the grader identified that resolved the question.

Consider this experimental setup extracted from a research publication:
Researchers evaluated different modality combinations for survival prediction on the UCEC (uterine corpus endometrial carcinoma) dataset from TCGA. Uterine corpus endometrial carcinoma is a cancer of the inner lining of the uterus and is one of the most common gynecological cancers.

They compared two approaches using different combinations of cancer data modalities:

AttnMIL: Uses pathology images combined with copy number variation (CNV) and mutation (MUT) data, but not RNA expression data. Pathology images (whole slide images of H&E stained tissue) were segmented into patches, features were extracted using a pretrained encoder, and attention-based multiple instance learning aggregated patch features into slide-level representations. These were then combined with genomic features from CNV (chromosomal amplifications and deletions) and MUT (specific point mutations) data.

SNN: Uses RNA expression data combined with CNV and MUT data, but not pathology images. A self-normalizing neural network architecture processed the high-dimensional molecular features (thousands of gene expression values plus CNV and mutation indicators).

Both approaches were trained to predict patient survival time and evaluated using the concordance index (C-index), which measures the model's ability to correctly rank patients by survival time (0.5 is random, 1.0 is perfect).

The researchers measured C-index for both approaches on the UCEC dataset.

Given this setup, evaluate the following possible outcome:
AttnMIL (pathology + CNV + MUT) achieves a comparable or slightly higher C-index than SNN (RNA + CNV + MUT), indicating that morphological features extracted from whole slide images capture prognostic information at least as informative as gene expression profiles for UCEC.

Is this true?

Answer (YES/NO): NO